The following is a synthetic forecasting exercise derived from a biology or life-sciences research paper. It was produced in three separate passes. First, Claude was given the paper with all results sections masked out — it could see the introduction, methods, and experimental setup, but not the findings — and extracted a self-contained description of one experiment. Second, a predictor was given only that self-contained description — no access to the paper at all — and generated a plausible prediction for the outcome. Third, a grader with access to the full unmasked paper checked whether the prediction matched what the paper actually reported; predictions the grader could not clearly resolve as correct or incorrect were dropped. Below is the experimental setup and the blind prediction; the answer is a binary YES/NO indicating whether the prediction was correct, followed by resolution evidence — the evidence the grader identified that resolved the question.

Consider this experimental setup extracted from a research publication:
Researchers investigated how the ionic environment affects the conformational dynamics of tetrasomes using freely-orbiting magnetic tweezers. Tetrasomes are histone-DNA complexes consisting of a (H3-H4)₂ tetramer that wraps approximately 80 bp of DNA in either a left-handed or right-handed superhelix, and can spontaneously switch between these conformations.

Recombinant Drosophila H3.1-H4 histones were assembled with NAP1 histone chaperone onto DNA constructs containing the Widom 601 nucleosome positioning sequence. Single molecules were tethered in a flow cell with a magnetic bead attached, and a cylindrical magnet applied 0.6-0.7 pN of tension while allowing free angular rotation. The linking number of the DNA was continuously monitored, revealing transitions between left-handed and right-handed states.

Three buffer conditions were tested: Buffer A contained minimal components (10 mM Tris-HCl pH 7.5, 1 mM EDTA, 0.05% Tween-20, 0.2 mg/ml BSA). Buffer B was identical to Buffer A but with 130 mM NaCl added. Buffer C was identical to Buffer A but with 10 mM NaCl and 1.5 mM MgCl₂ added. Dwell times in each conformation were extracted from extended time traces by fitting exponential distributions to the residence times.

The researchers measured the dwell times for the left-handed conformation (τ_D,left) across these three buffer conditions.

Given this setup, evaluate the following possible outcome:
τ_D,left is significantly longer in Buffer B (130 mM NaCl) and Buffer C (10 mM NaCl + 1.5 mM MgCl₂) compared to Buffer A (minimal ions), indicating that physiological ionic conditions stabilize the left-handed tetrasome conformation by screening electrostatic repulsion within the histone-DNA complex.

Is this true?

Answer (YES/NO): YES